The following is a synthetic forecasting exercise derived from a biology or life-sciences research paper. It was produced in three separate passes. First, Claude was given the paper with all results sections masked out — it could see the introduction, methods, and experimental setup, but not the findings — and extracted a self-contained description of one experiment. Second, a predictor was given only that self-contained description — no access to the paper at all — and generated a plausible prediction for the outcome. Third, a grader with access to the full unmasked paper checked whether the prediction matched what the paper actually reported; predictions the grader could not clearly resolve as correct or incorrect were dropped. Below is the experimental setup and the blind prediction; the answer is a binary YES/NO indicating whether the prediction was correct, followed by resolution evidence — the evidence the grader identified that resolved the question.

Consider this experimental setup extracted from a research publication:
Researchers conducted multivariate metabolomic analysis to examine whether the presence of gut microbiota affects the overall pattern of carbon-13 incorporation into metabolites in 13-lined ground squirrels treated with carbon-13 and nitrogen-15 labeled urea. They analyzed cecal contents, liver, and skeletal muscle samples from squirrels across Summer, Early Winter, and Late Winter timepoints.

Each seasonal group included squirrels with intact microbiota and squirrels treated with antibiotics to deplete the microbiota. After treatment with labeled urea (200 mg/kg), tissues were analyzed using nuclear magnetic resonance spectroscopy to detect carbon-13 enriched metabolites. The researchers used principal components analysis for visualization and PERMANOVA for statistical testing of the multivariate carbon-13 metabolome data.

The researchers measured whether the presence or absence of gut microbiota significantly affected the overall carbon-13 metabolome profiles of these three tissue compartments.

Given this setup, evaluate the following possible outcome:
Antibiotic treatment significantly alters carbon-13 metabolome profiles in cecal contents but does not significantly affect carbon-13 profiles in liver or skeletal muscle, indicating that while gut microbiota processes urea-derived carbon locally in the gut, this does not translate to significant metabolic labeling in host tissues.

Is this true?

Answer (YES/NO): NO